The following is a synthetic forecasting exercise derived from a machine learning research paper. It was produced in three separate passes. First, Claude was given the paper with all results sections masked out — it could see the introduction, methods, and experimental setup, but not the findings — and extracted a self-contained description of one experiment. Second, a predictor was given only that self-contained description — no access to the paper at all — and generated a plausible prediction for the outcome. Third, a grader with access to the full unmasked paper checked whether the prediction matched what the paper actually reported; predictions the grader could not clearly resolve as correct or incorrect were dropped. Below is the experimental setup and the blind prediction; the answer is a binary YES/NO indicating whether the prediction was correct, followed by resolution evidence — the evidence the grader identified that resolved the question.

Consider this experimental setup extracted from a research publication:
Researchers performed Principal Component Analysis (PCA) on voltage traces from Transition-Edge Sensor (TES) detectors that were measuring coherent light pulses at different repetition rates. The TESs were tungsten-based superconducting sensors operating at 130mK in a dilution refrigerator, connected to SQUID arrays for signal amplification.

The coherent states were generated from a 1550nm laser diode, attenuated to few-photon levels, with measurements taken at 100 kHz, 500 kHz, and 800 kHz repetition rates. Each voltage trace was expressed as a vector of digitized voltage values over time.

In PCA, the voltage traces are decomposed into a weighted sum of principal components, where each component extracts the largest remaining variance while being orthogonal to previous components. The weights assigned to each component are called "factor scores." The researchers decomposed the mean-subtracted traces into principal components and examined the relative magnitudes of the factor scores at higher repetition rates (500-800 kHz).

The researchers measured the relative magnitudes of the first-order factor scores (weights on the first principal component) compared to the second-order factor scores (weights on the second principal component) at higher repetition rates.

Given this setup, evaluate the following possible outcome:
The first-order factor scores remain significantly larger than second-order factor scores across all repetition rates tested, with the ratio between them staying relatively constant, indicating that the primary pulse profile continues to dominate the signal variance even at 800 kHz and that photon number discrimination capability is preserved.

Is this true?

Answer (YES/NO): NO